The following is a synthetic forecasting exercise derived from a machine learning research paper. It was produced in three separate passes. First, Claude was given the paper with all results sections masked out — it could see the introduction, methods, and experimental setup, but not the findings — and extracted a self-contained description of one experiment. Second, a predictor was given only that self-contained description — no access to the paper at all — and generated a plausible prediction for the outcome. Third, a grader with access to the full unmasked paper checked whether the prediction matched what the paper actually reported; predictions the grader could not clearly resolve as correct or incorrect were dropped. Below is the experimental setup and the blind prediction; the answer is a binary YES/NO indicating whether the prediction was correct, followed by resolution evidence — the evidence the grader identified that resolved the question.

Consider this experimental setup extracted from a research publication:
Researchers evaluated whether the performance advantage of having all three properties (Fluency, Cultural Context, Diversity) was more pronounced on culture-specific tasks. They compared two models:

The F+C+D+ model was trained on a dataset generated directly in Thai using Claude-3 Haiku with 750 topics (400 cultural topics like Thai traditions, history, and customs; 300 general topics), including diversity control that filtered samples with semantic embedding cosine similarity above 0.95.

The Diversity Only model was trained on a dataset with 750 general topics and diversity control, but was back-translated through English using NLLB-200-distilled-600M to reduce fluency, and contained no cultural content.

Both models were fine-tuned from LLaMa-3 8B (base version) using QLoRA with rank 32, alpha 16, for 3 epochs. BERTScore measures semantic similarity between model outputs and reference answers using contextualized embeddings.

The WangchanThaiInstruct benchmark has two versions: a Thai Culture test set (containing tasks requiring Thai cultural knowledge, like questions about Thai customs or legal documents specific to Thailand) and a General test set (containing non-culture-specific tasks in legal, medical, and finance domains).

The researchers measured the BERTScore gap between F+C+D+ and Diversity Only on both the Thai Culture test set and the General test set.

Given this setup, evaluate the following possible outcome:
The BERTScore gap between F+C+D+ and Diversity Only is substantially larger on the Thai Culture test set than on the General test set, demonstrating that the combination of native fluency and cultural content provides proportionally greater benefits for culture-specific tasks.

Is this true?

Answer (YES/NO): NO